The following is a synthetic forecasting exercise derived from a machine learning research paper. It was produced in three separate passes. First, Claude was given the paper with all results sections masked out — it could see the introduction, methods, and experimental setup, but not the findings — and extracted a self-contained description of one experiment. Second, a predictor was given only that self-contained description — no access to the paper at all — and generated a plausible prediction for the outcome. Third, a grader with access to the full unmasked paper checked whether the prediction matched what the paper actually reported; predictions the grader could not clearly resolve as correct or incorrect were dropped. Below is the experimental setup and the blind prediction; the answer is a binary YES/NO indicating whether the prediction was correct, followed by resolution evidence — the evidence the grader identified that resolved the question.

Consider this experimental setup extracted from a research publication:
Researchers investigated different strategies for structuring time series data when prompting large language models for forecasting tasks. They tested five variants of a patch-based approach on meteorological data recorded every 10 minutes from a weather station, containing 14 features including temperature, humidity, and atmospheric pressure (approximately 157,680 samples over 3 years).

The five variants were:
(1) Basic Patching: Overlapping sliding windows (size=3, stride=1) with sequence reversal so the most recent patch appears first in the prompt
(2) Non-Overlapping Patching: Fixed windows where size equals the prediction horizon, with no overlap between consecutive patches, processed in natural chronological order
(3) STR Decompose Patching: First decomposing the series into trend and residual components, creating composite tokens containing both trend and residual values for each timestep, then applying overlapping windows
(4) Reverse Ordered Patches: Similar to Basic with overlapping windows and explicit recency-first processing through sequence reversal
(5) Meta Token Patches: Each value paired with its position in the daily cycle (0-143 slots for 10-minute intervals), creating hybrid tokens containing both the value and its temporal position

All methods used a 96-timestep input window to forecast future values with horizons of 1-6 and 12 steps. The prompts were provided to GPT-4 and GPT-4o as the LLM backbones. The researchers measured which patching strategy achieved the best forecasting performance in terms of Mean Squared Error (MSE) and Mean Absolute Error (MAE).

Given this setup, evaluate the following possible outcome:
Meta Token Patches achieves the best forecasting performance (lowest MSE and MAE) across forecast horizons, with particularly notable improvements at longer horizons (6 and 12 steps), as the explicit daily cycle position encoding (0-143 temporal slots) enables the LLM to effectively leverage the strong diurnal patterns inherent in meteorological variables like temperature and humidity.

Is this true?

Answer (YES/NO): NO